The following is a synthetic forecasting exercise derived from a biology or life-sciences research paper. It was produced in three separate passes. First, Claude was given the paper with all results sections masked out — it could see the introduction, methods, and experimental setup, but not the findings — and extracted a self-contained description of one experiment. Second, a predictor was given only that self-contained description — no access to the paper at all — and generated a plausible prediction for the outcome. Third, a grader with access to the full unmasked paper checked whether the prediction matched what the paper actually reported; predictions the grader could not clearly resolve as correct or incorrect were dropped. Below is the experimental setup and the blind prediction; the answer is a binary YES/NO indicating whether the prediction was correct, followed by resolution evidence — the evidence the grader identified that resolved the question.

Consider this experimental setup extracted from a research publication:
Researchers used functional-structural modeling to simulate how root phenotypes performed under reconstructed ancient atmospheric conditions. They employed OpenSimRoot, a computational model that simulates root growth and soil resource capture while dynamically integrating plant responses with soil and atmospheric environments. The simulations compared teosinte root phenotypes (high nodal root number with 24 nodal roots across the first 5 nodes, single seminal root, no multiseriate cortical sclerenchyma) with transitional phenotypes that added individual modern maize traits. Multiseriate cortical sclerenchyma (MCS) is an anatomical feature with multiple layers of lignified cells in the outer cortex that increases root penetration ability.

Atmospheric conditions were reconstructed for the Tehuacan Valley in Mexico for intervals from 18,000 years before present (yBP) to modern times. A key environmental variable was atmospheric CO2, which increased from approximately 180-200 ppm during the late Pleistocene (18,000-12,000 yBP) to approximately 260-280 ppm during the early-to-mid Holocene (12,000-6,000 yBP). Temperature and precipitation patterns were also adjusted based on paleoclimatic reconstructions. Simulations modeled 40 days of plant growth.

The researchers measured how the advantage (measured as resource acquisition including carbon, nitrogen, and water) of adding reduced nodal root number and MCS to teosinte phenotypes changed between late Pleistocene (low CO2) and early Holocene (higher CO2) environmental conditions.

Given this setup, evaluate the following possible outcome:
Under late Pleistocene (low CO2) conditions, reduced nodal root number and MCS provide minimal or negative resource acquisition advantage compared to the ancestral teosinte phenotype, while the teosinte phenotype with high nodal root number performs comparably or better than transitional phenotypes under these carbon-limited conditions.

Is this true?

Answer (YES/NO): NO